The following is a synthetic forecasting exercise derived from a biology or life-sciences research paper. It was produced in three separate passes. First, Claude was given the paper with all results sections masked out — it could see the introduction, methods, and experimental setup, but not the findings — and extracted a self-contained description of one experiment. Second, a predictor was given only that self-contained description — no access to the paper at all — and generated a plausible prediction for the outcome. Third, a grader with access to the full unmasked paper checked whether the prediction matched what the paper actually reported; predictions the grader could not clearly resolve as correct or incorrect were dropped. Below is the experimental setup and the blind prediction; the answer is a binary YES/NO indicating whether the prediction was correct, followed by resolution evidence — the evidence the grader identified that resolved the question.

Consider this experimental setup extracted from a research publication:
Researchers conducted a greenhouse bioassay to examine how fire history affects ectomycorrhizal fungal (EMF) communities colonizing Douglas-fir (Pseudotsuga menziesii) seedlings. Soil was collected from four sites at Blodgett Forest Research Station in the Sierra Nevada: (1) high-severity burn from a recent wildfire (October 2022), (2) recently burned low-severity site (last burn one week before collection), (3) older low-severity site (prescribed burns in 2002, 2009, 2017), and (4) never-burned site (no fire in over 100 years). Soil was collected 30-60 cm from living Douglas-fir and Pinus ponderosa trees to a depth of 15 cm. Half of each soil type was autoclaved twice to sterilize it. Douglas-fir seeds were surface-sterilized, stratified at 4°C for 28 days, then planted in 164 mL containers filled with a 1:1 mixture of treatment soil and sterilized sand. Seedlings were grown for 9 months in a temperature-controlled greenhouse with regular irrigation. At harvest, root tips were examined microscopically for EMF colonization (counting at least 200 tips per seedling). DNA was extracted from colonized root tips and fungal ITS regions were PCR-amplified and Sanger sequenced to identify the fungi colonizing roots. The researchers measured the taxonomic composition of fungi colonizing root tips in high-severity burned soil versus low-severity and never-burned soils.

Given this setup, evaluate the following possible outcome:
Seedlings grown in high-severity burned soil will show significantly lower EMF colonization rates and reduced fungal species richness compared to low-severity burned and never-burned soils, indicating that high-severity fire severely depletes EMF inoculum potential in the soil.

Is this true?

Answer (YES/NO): NO